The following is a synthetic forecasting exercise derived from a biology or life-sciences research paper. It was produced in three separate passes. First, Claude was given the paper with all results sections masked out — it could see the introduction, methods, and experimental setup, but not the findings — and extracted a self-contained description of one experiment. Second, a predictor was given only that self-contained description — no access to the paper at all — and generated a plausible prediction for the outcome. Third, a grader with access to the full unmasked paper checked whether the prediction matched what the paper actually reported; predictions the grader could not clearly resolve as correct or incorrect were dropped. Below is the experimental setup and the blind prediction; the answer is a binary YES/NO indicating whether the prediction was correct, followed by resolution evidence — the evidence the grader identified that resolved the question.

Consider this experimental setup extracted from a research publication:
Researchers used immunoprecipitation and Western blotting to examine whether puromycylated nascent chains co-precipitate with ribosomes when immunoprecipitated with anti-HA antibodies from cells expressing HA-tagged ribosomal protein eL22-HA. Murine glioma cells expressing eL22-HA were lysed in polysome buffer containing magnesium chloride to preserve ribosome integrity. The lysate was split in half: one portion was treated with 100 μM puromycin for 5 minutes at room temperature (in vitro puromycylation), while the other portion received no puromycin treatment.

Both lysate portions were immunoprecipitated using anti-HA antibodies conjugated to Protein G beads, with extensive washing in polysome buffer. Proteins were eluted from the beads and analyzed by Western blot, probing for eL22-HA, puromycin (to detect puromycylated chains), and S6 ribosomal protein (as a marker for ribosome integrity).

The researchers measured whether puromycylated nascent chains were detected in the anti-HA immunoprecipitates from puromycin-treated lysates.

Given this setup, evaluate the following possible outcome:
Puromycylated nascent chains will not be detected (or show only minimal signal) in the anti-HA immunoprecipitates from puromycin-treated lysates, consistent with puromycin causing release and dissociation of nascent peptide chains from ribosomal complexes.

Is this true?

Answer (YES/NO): YES